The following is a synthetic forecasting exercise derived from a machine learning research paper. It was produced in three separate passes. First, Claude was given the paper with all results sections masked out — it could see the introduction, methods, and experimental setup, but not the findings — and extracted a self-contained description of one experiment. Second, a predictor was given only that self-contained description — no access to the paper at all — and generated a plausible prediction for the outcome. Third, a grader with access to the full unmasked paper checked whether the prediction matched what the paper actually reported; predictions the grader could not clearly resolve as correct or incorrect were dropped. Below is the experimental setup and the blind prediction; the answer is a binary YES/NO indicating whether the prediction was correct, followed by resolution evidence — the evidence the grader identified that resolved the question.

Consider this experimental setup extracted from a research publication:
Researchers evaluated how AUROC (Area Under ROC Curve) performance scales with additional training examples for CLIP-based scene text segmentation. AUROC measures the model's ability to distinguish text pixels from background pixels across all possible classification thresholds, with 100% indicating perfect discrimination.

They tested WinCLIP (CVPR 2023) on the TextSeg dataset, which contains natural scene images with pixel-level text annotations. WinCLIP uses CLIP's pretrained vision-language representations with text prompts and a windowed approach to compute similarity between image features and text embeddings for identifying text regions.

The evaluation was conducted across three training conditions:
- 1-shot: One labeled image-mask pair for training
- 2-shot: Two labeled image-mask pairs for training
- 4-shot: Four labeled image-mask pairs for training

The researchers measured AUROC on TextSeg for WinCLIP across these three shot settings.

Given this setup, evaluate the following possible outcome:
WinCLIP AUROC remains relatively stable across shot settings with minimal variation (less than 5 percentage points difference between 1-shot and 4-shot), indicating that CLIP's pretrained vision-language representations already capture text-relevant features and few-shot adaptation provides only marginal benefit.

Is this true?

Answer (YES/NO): YES